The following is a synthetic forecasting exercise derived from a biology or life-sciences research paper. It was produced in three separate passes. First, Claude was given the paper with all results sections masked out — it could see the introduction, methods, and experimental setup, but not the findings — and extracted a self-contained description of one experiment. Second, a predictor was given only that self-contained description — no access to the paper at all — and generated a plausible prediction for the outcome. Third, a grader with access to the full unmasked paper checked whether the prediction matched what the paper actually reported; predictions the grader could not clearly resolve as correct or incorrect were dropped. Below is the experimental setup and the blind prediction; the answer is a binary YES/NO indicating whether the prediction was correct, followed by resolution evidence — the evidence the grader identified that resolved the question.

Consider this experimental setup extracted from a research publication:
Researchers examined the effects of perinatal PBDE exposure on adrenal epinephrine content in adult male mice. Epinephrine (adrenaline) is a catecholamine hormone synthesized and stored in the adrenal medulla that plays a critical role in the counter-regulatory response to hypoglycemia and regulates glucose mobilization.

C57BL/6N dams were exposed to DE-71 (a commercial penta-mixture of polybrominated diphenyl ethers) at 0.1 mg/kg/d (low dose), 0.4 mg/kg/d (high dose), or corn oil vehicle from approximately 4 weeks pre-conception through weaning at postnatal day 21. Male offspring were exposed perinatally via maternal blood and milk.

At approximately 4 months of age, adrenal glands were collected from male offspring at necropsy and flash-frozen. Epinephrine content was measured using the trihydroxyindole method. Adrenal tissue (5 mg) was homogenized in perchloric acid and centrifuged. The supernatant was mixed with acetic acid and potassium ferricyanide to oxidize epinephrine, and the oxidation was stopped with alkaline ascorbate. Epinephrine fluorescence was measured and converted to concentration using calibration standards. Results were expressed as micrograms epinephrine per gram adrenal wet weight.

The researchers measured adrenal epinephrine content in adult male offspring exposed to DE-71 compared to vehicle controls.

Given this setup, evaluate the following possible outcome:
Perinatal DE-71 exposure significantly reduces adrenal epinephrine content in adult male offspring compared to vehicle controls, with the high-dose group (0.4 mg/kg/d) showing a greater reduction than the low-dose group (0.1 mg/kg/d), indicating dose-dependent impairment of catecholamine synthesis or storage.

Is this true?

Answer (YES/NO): NO